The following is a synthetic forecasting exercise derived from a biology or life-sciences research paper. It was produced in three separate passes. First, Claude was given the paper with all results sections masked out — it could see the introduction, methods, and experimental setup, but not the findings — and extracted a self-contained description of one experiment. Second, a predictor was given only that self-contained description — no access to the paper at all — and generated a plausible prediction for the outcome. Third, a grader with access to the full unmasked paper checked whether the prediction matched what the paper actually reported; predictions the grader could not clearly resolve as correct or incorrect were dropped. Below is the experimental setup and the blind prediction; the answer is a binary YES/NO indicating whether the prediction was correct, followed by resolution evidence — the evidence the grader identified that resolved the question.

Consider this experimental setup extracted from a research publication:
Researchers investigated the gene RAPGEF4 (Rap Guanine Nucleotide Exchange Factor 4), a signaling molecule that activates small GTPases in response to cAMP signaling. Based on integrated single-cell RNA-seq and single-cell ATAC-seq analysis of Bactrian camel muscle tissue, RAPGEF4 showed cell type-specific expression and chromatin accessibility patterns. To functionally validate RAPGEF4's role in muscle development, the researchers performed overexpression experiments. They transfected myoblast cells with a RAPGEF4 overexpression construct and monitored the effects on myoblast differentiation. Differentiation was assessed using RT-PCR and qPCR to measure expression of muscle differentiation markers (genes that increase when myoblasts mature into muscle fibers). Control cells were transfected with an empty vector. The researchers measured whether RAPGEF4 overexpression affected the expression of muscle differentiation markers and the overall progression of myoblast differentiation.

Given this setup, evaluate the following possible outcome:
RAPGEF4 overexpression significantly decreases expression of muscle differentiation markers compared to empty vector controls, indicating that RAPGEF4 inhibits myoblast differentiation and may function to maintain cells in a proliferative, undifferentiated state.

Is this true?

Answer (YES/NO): NO